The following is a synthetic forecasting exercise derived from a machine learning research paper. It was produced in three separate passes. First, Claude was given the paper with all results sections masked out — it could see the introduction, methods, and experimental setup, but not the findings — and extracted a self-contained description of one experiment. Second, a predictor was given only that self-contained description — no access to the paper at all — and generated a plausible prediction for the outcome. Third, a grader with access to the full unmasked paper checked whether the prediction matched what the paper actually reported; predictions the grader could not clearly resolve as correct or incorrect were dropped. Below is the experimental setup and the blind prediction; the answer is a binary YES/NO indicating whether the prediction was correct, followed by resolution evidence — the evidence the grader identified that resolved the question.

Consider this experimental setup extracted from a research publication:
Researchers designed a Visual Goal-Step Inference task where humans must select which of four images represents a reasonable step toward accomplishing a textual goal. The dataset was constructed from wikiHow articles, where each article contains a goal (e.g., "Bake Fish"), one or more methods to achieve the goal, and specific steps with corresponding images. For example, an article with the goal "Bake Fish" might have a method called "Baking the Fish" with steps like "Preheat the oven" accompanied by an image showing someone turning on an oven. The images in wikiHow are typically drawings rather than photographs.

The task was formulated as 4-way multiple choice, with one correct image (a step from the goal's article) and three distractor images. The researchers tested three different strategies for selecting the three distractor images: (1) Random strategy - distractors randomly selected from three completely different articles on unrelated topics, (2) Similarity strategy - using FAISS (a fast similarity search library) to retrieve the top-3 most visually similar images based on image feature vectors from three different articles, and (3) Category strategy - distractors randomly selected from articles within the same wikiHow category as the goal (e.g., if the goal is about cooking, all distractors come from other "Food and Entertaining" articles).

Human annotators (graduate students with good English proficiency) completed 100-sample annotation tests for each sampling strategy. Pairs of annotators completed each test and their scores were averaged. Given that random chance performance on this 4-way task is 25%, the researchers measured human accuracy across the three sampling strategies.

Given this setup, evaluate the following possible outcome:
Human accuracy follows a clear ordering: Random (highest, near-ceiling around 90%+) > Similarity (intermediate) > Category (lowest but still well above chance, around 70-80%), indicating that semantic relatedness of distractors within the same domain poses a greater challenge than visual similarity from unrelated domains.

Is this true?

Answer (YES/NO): NO